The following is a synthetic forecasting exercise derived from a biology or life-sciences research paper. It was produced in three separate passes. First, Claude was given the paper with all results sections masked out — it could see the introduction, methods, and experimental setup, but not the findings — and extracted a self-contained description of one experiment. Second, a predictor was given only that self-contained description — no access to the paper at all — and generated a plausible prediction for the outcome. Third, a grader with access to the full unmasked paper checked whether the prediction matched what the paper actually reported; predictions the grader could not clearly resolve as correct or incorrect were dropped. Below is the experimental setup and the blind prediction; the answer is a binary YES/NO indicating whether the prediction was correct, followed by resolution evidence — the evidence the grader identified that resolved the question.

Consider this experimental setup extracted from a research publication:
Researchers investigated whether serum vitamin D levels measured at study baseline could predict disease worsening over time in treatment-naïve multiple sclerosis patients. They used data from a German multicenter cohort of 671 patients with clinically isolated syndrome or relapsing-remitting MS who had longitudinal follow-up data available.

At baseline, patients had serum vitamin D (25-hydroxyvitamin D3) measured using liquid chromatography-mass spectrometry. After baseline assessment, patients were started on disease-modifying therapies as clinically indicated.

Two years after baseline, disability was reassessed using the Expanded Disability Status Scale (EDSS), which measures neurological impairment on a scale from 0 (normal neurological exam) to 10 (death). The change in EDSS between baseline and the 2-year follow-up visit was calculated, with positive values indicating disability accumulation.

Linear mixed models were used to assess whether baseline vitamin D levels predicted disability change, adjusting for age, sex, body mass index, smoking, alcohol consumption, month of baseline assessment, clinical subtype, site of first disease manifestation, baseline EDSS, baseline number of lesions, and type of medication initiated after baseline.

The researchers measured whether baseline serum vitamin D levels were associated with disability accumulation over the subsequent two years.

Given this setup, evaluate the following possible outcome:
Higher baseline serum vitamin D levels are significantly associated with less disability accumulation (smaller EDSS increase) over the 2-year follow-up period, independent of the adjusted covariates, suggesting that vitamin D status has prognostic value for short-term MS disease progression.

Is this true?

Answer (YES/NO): YES